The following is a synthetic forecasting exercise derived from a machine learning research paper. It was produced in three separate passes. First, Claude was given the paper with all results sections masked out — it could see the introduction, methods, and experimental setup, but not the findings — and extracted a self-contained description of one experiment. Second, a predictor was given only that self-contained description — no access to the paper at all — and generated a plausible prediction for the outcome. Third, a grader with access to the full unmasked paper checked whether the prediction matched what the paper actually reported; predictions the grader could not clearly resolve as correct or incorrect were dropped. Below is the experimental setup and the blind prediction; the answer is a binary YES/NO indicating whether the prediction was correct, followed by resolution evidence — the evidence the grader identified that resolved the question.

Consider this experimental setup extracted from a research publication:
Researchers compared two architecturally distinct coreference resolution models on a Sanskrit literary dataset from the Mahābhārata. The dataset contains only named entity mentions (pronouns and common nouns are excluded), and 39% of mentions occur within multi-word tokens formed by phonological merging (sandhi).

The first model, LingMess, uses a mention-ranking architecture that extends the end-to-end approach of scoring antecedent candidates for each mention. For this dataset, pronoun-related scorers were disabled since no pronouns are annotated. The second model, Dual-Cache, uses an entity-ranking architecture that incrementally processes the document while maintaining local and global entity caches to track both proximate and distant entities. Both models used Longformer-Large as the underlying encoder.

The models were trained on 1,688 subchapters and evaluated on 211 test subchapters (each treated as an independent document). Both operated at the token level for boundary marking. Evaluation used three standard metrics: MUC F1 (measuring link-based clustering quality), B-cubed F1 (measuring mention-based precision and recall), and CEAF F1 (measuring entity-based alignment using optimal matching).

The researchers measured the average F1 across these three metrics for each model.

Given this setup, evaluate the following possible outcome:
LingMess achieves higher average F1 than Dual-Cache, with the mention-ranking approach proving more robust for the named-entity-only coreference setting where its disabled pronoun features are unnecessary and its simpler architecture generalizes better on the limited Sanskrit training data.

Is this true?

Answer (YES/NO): NO